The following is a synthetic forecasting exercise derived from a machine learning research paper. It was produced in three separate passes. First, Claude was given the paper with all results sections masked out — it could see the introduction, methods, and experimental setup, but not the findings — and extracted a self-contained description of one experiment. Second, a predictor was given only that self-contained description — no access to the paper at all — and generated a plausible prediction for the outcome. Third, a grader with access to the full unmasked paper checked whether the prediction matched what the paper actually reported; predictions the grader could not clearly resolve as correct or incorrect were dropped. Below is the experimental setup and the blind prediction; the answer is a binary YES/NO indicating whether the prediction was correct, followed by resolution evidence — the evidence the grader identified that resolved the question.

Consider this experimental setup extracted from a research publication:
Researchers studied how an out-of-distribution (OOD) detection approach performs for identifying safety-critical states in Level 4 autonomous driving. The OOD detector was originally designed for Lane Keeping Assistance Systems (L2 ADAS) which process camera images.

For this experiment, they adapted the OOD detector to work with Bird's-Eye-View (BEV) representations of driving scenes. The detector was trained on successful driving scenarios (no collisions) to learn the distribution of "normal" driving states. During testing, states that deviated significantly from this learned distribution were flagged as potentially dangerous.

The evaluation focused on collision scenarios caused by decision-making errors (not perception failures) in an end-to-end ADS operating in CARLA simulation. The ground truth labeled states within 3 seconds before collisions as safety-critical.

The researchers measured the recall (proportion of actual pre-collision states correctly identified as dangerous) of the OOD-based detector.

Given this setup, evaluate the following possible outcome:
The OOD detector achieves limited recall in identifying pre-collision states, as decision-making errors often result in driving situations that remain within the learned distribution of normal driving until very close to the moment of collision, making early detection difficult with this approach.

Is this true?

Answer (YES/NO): YES